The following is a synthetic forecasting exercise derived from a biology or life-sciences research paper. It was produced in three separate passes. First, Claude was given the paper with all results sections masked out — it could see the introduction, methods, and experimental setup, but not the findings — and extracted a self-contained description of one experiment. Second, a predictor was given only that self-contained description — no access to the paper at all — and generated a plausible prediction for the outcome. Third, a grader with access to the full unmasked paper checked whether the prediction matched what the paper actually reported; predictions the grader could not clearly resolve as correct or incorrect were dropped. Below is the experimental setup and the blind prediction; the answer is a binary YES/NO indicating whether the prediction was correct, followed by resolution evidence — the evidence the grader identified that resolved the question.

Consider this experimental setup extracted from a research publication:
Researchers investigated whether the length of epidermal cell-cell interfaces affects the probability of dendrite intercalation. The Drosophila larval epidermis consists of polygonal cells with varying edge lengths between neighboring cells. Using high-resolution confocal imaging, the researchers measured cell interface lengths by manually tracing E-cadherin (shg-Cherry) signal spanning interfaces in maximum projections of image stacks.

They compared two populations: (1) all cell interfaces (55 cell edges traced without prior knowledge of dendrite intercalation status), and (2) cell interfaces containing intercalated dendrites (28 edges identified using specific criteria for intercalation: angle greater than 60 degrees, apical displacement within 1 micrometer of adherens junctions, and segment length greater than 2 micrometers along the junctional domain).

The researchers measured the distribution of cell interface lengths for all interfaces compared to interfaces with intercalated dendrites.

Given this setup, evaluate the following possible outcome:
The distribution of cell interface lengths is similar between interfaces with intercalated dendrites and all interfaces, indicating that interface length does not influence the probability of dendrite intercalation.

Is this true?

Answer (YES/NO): YES